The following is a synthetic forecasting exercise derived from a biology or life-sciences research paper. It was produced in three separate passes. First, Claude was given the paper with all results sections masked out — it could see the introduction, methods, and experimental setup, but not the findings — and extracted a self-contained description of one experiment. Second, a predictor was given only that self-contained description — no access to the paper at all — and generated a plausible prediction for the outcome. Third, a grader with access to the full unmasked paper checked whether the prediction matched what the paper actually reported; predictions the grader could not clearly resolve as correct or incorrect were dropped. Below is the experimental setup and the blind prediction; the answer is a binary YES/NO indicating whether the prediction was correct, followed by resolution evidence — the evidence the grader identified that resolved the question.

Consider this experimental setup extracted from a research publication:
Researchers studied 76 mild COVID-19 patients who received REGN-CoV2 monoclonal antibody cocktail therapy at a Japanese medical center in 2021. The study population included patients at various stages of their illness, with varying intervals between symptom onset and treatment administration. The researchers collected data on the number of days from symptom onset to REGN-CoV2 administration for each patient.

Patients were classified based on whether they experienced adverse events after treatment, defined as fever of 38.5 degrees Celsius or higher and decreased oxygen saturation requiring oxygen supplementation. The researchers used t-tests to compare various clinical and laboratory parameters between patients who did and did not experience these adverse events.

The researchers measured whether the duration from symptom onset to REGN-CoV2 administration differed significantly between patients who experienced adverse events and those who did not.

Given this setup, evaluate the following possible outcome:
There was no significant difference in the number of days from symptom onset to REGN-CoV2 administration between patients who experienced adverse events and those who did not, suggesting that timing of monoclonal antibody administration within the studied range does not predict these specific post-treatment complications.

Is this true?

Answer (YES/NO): YES